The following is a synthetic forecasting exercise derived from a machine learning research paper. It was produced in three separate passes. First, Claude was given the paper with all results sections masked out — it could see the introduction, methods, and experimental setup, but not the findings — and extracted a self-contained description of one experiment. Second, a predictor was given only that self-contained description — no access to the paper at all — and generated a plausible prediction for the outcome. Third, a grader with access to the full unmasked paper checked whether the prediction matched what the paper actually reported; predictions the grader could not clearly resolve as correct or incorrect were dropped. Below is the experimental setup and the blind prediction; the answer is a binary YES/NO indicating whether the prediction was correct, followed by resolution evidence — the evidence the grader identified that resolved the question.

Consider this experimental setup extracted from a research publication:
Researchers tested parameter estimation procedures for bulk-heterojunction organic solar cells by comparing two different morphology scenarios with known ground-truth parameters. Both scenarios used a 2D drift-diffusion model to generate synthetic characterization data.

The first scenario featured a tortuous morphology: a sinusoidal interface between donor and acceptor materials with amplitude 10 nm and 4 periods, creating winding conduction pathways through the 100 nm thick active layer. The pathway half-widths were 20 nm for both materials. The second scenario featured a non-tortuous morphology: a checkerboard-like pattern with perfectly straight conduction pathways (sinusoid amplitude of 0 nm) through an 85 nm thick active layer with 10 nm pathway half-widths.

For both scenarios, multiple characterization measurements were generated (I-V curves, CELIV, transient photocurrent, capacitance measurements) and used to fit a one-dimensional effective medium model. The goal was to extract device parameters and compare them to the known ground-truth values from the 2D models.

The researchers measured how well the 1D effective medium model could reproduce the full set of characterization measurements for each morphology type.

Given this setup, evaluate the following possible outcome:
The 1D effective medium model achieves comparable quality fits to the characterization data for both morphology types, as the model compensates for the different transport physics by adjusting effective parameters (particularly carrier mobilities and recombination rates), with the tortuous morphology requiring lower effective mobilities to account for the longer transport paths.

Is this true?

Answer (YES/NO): YES